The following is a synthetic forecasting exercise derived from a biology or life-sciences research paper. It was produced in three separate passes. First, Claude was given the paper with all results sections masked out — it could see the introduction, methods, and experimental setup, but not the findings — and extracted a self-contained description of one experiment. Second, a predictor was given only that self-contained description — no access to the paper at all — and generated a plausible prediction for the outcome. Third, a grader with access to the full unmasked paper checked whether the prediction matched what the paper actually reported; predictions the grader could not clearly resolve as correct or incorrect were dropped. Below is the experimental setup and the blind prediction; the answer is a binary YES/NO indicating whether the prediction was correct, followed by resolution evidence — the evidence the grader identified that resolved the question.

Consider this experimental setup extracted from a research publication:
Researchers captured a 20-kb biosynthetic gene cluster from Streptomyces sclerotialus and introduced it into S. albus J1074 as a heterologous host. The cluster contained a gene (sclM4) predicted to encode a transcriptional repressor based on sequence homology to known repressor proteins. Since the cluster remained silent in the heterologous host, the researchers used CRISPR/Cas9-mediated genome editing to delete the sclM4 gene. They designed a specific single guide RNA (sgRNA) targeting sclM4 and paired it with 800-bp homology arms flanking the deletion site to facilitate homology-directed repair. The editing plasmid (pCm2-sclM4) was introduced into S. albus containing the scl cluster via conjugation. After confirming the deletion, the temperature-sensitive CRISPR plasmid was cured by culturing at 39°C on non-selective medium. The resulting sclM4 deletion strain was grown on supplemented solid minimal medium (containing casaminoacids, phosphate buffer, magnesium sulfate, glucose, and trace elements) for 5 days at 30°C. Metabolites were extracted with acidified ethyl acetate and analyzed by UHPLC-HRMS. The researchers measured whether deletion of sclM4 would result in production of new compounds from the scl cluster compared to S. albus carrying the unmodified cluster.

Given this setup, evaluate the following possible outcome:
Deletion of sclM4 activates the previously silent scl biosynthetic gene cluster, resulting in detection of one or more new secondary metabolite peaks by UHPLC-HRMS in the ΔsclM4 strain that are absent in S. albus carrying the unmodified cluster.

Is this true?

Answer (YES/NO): YES